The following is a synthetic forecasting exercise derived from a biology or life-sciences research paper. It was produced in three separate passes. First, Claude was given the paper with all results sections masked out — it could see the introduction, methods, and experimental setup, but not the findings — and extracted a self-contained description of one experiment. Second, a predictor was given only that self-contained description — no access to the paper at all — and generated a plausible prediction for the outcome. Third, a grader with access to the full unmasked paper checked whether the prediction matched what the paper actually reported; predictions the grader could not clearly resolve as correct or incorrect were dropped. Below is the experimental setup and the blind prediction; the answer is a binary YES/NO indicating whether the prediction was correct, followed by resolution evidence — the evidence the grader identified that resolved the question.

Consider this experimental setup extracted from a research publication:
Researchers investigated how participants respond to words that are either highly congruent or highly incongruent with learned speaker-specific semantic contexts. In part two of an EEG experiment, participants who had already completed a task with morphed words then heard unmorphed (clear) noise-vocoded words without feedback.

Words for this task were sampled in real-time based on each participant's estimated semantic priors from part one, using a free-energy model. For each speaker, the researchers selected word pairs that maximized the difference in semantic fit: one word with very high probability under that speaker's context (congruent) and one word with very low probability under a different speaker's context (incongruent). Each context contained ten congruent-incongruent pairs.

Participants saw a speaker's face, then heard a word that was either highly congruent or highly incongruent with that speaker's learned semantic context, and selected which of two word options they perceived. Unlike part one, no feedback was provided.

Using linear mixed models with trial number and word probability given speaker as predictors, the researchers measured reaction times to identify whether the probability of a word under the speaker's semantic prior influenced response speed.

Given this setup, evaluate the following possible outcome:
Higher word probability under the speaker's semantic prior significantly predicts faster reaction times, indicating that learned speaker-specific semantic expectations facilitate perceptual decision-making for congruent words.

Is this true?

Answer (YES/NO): YES